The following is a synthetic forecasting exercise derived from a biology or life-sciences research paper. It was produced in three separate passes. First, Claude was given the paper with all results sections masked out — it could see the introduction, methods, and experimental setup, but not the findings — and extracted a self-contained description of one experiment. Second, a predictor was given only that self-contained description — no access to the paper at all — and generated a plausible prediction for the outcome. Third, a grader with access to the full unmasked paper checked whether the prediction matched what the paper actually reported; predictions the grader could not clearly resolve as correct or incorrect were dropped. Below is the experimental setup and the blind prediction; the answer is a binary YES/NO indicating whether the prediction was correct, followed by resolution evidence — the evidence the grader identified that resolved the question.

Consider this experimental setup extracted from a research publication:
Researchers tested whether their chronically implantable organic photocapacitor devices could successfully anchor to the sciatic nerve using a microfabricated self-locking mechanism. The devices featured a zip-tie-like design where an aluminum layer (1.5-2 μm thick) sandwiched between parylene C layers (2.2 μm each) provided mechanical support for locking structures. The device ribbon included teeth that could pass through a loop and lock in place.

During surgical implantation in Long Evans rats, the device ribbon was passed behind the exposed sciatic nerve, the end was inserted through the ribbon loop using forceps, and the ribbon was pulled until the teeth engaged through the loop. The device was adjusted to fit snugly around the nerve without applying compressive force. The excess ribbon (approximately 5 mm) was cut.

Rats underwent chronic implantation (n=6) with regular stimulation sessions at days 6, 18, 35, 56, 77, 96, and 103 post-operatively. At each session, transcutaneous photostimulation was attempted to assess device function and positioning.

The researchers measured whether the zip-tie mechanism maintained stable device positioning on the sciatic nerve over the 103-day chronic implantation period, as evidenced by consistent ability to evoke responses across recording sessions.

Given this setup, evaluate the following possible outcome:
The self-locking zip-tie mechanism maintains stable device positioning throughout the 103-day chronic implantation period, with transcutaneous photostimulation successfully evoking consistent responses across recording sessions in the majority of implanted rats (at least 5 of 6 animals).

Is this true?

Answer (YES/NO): NO